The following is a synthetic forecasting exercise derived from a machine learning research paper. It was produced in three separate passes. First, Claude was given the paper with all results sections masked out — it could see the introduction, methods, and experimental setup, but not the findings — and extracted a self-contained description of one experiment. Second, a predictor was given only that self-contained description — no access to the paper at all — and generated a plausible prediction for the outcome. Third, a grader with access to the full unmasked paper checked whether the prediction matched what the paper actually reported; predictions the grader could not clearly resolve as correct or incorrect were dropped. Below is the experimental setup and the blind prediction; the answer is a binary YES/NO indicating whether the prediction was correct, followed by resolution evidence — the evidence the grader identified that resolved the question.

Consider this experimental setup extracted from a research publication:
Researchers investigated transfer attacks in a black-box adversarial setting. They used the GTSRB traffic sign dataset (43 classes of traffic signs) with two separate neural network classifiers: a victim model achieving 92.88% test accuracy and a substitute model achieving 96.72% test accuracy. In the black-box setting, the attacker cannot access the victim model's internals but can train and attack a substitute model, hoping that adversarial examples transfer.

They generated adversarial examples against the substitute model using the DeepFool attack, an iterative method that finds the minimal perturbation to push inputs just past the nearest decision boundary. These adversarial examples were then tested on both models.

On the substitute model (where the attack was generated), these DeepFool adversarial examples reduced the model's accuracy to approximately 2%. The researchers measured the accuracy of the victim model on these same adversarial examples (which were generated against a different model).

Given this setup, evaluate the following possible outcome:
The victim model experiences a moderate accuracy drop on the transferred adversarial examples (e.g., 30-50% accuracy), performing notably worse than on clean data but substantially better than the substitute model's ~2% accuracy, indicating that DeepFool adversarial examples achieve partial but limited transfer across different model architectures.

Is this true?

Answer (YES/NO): NO